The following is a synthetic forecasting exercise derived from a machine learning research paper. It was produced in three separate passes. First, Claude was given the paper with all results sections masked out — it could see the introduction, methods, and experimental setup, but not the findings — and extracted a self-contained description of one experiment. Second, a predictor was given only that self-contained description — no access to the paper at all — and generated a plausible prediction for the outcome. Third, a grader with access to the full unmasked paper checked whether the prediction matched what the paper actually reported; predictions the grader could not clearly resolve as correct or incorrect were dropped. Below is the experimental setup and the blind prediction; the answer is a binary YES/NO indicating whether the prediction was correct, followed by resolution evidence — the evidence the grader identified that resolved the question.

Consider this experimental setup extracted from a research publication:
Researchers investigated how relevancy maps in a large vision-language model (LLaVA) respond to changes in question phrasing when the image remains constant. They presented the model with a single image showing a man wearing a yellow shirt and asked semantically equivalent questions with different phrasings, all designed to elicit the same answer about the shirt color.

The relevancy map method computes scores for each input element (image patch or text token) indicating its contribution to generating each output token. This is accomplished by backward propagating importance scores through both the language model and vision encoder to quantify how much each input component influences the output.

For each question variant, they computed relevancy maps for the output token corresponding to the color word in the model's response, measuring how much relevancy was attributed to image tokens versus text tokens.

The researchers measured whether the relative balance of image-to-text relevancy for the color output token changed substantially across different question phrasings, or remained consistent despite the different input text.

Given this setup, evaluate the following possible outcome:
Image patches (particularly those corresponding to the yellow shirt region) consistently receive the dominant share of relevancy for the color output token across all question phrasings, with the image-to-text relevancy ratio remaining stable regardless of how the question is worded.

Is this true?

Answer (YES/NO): YES